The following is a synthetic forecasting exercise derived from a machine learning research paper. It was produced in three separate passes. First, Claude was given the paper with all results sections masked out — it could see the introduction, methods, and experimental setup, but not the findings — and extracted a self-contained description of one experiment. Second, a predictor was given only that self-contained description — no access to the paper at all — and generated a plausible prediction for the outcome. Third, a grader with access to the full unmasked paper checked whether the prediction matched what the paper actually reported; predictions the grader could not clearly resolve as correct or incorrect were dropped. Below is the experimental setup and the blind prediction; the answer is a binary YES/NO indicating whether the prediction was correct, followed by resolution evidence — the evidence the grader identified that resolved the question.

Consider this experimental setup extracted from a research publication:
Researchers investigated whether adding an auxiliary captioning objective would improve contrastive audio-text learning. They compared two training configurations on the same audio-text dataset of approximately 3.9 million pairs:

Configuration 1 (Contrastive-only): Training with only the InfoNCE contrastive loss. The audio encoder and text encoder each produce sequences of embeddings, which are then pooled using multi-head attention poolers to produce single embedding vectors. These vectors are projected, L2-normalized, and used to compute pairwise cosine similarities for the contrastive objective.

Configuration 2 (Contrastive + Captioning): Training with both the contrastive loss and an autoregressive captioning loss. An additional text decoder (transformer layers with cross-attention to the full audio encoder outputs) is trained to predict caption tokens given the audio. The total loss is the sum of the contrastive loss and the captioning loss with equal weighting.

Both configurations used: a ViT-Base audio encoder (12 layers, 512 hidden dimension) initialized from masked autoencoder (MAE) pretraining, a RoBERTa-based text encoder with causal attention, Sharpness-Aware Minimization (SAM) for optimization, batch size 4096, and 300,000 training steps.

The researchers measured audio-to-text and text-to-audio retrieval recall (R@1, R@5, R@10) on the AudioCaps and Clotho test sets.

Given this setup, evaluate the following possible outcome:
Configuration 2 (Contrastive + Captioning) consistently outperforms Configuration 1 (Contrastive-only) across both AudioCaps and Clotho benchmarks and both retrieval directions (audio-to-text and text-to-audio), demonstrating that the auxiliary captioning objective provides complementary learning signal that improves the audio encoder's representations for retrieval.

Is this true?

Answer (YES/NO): YES